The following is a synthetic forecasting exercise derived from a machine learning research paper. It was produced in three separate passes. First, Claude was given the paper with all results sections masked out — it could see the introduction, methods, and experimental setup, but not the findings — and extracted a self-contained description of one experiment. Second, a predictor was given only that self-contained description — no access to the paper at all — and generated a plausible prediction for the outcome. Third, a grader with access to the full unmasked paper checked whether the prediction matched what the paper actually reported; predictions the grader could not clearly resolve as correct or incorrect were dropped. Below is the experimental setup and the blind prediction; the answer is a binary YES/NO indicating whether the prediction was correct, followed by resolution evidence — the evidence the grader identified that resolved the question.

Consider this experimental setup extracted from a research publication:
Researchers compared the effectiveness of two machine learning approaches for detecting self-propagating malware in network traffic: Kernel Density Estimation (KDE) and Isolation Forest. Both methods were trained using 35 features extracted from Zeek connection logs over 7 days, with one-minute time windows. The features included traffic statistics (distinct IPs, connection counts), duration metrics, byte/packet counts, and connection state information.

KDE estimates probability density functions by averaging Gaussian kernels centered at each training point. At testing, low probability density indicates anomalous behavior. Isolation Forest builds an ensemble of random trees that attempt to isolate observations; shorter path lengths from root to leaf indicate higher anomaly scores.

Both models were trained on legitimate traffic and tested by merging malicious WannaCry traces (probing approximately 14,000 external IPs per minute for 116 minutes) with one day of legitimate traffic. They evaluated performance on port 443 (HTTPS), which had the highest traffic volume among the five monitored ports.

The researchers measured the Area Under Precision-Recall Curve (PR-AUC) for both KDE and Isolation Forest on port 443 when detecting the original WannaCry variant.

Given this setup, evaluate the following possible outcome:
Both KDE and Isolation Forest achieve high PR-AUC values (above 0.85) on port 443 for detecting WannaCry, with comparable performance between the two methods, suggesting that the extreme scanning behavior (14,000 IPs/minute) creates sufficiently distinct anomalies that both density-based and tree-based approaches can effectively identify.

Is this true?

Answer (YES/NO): NO